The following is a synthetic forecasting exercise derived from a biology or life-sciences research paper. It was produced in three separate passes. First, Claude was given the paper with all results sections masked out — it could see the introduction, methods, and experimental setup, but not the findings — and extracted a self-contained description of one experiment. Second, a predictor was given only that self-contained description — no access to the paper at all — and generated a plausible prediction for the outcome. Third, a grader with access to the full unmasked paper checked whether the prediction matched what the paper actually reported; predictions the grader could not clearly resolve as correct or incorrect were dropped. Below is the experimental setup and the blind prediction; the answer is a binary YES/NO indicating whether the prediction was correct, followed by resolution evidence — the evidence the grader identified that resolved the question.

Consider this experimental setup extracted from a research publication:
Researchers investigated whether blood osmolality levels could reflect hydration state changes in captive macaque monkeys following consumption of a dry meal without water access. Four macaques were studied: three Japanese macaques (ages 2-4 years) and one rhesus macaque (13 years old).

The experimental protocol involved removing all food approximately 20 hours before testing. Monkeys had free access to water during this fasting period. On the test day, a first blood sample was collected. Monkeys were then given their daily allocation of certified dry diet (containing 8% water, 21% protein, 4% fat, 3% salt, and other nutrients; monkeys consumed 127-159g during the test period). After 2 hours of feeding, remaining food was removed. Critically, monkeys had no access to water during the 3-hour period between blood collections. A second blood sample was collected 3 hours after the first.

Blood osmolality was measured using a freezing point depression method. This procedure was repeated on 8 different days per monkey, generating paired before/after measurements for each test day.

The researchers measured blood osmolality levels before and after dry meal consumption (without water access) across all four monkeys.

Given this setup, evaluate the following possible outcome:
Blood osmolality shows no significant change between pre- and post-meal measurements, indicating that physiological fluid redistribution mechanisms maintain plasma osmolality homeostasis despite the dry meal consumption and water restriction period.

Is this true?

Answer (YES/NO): NO